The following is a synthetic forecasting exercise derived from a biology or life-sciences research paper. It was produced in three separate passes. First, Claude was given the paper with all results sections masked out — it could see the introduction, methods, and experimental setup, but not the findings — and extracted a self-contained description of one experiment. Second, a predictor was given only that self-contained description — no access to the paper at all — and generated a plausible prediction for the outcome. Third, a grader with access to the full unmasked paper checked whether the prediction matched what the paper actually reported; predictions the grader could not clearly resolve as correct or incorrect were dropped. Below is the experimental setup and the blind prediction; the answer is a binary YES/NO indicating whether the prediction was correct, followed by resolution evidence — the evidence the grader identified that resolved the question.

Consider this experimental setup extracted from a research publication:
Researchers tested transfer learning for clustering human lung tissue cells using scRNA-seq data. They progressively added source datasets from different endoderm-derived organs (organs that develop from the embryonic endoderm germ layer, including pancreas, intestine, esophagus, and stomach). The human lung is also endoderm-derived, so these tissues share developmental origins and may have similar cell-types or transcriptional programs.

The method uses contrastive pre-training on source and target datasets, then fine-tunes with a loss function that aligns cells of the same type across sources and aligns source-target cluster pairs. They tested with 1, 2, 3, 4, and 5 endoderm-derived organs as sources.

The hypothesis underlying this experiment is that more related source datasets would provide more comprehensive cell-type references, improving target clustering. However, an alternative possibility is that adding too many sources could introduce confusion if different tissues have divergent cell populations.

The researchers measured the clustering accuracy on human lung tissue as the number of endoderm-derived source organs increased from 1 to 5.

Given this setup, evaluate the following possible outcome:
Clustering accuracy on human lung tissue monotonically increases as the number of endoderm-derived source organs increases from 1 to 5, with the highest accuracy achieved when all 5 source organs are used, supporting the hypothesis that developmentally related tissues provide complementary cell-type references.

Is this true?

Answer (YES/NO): YES